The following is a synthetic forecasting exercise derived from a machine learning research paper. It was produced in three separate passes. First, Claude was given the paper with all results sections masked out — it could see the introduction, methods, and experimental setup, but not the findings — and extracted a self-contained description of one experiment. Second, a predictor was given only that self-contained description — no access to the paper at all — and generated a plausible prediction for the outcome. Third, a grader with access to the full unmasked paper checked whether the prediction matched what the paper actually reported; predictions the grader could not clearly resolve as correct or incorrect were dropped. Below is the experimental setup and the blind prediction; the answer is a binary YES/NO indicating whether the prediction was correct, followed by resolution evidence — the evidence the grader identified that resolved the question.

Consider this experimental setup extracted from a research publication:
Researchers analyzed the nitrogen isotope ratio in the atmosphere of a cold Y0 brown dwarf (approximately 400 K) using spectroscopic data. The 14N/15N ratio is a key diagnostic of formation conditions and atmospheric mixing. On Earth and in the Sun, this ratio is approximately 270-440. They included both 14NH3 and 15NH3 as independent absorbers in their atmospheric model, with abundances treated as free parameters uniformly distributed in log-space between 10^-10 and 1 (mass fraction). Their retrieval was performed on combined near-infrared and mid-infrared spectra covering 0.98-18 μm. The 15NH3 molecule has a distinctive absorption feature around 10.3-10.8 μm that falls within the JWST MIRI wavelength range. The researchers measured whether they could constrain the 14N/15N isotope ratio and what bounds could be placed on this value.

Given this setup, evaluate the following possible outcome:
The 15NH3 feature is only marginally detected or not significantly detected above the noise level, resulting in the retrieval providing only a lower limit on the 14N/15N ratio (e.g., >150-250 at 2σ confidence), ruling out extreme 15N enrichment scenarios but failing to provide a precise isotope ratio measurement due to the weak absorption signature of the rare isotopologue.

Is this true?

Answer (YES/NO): YES